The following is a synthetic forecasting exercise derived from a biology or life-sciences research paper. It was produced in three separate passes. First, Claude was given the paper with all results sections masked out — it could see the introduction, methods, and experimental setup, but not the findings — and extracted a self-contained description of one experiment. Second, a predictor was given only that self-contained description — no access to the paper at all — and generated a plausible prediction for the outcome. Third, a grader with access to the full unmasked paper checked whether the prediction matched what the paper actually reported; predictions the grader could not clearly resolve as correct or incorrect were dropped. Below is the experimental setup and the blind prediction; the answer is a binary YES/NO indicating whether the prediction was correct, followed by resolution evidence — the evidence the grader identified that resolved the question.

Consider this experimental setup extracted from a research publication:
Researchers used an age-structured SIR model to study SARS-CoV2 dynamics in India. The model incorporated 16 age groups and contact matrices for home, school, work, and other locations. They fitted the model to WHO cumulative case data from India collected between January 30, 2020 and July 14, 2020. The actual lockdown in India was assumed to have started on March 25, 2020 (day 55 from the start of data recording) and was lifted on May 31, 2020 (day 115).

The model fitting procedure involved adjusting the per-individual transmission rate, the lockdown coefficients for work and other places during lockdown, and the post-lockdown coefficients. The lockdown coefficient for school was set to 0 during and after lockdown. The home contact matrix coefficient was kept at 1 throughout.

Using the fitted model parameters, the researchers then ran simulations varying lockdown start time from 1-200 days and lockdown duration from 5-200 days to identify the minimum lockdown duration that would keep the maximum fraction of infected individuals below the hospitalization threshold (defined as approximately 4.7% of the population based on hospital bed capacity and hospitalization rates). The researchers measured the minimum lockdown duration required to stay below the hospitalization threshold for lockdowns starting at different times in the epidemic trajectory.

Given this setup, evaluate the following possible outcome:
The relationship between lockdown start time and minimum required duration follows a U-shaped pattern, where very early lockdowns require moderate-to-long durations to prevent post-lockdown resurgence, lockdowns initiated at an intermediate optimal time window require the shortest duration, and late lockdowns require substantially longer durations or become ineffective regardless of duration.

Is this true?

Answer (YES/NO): YES